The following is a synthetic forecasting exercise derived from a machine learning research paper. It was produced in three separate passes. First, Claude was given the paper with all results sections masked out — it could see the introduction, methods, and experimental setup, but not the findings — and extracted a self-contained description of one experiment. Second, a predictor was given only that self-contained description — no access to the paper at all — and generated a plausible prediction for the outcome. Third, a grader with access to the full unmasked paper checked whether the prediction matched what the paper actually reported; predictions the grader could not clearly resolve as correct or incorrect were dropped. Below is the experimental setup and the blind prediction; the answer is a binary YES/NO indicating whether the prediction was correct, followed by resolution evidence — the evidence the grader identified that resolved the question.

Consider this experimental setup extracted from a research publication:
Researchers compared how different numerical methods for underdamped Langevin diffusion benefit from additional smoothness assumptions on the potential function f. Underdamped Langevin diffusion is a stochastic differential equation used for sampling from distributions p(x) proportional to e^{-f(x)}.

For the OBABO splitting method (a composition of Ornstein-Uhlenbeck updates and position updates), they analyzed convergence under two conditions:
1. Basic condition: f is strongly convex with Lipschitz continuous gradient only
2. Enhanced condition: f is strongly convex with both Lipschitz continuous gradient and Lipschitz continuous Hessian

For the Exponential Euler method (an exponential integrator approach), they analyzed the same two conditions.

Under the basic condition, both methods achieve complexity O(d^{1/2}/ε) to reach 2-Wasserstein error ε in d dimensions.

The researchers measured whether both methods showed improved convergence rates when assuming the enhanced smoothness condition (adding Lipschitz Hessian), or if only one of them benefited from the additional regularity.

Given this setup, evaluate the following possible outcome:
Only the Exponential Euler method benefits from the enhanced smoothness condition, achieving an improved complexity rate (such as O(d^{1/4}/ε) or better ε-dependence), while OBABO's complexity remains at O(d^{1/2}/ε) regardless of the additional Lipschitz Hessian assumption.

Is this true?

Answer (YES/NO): NO